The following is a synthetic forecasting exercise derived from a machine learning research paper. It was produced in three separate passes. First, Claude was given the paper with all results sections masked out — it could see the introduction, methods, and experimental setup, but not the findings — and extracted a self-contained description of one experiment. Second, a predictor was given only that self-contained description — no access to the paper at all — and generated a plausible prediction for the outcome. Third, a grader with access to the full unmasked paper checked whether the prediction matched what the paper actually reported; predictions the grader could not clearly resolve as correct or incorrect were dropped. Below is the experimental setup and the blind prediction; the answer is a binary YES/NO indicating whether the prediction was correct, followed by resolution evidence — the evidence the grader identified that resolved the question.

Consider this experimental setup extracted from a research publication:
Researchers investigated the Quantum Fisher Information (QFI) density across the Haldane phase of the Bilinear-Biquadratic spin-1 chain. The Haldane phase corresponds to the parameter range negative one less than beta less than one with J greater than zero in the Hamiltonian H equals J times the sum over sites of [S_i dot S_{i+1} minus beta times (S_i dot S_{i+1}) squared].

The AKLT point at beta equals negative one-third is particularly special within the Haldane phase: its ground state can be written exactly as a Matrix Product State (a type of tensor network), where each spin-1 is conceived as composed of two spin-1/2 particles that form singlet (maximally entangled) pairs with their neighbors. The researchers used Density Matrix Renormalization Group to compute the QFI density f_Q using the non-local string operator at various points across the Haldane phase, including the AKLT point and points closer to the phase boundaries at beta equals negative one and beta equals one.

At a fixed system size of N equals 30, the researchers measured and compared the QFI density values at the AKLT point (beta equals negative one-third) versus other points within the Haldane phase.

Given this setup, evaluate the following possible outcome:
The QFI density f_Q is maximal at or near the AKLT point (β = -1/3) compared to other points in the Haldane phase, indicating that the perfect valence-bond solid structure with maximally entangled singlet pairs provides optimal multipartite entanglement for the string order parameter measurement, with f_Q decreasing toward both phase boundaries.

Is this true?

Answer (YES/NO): YES